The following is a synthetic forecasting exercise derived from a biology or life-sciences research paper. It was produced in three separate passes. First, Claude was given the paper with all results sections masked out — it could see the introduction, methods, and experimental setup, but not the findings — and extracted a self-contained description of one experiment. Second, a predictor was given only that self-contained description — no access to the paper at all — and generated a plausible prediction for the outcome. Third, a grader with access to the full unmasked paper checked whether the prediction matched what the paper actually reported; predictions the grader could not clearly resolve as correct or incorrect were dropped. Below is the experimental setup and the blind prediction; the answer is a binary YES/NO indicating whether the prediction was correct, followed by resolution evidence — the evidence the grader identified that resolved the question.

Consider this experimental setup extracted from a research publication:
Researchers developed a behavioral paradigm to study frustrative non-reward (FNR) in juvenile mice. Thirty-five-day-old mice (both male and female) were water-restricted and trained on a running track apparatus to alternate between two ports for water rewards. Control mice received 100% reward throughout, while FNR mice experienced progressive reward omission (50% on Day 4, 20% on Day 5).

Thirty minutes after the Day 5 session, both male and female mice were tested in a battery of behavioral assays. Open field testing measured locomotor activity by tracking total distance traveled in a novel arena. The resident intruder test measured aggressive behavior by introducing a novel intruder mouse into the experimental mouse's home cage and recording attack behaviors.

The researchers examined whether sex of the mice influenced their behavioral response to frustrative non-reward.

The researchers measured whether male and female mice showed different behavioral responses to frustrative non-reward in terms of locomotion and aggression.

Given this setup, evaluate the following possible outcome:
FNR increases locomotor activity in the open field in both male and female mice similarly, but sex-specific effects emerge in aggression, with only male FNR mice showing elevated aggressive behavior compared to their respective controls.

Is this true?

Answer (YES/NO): NO